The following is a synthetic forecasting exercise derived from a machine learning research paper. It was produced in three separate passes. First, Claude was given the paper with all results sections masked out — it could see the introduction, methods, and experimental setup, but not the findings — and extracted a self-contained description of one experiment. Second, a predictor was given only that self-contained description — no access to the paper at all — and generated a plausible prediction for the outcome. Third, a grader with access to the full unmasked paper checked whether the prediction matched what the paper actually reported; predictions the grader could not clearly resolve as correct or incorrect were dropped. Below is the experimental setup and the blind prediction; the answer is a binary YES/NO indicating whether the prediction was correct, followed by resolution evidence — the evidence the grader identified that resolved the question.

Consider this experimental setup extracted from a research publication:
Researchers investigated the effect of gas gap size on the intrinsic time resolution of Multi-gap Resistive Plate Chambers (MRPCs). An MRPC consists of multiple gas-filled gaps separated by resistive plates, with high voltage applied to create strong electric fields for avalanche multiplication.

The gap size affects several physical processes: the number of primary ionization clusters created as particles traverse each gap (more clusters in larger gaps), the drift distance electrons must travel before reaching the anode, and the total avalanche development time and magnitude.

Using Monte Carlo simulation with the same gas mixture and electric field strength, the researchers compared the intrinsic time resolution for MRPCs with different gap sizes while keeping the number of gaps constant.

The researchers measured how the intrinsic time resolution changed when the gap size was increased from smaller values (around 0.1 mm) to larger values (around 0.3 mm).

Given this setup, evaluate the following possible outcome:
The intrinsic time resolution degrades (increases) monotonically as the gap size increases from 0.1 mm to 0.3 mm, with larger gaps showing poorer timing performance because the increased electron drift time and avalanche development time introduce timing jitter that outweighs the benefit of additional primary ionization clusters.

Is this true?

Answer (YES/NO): YES